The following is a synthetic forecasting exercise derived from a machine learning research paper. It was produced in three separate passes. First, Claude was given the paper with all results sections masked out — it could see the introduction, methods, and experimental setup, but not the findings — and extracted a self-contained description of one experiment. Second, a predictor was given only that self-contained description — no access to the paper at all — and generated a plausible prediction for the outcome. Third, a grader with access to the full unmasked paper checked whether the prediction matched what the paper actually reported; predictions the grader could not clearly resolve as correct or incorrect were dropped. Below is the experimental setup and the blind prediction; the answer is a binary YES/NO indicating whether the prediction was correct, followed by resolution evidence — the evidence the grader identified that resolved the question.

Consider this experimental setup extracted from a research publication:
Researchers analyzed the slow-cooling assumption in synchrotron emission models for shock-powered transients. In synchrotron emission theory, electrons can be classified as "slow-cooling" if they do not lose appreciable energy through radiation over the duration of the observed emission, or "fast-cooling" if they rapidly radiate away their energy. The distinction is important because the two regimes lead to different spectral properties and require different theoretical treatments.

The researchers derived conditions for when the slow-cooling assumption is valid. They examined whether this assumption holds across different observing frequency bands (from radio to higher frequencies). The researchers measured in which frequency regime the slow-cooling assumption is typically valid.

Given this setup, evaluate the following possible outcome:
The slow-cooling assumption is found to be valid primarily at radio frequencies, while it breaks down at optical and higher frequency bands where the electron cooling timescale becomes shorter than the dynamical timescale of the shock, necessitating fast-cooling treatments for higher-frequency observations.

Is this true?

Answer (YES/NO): YES